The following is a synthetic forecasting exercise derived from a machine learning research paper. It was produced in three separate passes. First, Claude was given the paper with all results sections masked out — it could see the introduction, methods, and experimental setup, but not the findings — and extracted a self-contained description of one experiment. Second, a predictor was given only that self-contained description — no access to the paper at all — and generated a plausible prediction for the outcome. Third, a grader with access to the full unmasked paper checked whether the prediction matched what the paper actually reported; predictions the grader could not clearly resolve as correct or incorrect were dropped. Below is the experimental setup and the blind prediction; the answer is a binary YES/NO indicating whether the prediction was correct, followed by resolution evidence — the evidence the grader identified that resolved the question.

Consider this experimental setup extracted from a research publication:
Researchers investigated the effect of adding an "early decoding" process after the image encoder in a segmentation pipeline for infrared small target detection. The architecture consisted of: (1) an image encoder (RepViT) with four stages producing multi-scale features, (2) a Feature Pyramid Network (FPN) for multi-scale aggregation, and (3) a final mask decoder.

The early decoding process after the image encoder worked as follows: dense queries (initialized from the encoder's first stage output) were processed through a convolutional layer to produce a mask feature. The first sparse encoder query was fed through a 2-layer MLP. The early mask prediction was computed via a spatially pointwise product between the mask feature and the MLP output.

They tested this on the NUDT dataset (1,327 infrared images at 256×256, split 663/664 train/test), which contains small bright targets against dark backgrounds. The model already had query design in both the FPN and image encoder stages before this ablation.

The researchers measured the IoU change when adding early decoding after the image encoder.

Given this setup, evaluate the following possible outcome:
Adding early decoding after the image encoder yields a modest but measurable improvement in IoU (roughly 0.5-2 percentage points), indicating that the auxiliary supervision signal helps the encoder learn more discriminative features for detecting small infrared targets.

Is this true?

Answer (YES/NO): NO